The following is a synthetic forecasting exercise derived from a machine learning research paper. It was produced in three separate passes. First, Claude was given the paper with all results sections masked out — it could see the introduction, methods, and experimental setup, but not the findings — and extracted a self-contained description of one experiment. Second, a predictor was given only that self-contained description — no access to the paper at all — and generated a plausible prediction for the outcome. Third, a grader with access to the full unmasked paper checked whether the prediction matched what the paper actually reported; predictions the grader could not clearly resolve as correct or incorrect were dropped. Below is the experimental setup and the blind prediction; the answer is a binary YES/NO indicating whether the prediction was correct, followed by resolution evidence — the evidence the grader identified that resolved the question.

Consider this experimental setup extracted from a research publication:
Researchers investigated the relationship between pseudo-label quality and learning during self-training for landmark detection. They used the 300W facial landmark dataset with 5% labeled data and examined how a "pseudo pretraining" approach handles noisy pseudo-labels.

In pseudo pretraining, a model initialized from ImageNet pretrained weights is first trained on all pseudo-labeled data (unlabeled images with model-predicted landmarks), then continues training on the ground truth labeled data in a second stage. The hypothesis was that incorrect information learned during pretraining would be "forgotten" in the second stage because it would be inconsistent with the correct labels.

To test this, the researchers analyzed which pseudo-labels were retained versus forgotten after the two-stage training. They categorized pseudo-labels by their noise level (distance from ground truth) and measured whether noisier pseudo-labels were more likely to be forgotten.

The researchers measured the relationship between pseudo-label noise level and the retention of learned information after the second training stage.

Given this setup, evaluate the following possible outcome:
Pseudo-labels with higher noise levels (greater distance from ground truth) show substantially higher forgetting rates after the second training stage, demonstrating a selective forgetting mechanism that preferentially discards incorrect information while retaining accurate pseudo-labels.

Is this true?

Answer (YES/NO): YES